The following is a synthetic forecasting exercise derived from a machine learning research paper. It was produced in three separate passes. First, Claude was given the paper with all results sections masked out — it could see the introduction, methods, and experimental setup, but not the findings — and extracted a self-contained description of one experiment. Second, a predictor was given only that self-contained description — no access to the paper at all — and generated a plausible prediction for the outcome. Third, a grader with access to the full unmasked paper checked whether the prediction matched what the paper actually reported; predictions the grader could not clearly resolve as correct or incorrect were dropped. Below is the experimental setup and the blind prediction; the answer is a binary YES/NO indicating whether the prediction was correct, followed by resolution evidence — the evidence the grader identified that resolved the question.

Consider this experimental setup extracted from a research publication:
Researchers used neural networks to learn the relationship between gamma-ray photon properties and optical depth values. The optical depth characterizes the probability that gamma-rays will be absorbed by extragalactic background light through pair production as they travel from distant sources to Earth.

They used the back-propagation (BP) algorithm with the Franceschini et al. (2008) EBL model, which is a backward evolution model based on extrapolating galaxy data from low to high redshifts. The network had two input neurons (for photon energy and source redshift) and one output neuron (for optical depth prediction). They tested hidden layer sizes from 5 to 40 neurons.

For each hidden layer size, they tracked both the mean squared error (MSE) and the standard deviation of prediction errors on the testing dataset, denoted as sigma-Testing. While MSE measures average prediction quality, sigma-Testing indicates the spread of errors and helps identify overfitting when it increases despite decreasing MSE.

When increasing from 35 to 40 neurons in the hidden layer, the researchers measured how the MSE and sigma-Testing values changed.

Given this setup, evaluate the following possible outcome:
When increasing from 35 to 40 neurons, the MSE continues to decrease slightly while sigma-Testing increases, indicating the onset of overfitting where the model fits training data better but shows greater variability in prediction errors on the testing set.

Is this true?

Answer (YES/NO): YES